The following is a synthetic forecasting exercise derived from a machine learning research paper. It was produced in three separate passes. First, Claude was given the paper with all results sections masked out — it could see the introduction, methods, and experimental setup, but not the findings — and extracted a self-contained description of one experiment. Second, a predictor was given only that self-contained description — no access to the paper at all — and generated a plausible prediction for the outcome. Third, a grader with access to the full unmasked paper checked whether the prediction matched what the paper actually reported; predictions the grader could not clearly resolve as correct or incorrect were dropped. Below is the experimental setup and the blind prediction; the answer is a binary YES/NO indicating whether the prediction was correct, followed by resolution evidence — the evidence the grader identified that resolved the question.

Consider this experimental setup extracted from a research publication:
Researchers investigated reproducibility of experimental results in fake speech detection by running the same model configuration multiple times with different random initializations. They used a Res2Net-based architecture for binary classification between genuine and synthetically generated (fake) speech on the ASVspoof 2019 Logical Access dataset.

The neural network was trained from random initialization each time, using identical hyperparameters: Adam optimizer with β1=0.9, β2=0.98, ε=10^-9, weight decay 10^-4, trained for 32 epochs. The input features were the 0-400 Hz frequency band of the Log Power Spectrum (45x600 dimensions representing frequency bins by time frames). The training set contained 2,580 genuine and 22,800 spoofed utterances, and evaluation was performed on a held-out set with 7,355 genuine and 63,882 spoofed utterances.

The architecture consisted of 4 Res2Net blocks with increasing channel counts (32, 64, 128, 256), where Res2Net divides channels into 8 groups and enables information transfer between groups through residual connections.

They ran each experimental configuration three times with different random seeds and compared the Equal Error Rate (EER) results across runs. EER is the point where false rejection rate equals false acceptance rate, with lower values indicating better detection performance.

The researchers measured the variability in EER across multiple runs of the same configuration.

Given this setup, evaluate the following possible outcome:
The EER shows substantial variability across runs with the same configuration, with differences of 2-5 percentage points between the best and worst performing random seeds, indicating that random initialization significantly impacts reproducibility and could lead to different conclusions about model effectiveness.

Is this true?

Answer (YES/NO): NO